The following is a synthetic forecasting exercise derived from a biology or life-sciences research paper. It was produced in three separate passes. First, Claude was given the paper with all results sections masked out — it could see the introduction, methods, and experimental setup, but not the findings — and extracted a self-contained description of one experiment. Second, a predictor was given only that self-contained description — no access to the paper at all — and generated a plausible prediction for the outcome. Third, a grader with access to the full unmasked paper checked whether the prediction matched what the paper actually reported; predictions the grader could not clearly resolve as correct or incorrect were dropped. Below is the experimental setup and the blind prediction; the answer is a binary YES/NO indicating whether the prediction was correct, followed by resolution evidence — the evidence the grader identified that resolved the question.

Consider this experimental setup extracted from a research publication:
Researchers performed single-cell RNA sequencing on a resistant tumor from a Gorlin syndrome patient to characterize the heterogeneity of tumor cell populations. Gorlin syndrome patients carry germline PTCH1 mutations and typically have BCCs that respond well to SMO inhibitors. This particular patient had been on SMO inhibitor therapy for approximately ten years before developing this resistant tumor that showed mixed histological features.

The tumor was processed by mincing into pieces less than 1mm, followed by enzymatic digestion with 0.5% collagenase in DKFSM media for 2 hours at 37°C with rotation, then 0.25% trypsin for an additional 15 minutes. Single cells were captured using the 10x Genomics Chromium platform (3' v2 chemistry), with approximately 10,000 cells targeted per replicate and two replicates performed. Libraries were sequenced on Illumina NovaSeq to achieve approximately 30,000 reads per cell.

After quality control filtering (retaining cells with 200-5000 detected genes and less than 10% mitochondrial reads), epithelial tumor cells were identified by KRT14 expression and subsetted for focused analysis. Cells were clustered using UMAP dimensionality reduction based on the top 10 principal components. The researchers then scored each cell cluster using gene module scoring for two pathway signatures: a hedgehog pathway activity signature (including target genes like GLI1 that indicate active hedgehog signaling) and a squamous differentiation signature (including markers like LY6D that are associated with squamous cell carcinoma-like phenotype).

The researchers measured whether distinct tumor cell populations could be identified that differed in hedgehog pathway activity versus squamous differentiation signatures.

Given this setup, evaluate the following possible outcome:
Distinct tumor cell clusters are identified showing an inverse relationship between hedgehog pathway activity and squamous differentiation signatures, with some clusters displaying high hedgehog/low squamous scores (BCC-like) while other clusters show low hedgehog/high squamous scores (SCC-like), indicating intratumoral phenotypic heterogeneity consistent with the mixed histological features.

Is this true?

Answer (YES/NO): YES